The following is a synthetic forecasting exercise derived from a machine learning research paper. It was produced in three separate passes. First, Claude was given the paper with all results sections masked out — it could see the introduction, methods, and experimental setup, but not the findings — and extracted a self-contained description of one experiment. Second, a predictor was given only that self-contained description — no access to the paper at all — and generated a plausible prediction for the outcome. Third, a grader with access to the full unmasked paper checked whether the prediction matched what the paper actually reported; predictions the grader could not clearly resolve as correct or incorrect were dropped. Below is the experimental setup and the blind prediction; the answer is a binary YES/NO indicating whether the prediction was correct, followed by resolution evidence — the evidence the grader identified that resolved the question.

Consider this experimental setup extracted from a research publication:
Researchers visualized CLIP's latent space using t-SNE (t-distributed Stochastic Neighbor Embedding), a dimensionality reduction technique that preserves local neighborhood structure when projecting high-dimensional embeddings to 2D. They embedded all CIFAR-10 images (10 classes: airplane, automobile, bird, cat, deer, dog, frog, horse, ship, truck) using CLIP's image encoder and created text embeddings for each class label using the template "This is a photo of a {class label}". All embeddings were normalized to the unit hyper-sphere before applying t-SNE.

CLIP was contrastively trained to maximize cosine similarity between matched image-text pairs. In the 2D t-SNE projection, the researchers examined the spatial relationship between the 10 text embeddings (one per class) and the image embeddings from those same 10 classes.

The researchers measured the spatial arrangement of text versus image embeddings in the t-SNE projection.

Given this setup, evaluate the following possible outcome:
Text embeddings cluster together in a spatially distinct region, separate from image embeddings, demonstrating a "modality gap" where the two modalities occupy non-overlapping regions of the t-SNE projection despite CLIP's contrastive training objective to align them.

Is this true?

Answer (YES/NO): YES